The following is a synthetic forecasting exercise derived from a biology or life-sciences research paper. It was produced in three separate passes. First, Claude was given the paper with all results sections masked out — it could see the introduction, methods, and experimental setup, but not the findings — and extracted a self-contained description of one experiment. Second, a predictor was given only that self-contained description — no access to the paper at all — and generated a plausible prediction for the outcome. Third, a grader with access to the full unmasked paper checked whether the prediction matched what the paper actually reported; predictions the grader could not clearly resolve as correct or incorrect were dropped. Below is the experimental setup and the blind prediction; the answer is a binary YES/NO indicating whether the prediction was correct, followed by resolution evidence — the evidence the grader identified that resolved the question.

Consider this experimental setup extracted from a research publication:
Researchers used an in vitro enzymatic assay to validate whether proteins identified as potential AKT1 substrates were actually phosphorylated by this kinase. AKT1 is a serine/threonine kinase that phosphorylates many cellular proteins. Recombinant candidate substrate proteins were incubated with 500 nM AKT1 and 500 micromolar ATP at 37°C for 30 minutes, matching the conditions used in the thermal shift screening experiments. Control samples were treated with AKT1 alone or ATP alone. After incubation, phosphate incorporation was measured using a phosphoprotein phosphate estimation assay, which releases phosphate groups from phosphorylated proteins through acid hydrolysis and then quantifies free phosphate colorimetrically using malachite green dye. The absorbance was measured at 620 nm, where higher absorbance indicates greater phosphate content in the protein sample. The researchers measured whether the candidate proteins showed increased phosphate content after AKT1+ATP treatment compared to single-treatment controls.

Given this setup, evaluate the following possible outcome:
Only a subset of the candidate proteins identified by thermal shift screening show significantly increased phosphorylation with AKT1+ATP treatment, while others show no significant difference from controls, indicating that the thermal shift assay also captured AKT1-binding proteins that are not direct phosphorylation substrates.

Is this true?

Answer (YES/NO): NO